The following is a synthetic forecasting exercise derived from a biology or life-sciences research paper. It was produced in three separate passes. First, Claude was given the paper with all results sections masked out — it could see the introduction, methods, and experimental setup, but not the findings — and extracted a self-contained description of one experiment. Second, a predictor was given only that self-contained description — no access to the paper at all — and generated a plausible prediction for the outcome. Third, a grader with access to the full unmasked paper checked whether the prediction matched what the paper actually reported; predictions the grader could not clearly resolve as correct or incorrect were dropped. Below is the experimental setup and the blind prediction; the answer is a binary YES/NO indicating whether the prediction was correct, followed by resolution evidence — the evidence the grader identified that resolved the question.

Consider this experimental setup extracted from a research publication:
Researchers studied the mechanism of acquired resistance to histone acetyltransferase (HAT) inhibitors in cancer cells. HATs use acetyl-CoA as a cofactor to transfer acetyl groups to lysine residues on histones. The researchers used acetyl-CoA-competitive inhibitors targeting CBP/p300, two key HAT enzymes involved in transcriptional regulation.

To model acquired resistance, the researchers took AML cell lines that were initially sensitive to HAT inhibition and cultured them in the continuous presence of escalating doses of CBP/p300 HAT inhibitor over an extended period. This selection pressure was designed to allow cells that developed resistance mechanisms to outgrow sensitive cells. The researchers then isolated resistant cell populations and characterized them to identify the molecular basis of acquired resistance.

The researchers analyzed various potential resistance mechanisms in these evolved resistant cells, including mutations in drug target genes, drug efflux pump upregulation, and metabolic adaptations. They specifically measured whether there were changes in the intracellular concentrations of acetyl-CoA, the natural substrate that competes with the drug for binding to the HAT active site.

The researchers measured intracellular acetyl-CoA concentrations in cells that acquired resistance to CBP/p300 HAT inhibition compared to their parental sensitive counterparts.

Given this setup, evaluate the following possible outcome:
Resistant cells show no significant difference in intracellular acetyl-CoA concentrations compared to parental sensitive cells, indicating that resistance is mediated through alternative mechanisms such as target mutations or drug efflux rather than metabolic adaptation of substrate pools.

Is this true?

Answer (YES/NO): NO